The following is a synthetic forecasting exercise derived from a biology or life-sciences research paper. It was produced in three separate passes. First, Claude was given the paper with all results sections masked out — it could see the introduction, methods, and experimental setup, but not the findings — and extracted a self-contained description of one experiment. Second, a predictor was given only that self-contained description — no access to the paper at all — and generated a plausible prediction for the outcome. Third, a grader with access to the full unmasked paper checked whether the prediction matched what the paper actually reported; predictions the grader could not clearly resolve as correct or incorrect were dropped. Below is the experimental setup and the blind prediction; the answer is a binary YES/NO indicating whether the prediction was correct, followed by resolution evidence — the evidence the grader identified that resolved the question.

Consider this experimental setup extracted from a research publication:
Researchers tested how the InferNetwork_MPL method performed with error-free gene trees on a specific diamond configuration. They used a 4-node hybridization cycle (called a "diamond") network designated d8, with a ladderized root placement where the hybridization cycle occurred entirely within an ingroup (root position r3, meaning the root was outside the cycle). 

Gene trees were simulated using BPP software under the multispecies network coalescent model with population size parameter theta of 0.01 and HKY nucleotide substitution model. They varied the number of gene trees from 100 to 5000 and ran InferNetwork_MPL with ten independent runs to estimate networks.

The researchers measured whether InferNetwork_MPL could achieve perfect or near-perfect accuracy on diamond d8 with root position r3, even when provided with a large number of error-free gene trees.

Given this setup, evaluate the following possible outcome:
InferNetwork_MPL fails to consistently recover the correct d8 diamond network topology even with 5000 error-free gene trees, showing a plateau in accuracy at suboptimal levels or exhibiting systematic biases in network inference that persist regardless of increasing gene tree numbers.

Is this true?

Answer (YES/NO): YES